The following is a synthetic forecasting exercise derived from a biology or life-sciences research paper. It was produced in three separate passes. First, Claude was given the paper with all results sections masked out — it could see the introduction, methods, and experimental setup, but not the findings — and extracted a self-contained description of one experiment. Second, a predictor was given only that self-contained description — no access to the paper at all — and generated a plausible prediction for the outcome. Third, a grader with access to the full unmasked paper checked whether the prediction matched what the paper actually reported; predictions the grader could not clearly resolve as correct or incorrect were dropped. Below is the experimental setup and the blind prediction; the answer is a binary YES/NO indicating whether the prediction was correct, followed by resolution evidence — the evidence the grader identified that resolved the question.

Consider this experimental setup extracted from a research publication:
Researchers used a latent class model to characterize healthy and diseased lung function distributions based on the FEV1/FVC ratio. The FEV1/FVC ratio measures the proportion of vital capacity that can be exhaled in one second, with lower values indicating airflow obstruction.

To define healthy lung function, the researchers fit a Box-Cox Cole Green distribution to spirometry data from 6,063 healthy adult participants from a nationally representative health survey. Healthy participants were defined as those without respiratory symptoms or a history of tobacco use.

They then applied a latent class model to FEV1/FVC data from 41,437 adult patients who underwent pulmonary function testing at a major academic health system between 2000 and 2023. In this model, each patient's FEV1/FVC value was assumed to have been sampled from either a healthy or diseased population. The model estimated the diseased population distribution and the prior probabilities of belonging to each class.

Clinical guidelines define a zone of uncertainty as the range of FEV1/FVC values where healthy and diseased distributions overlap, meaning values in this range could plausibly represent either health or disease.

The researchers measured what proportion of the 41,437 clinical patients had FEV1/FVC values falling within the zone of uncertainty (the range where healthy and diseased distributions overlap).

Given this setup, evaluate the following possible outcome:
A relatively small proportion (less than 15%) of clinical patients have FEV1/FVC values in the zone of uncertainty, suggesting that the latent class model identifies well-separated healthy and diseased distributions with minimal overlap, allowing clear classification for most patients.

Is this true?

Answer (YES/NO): NO